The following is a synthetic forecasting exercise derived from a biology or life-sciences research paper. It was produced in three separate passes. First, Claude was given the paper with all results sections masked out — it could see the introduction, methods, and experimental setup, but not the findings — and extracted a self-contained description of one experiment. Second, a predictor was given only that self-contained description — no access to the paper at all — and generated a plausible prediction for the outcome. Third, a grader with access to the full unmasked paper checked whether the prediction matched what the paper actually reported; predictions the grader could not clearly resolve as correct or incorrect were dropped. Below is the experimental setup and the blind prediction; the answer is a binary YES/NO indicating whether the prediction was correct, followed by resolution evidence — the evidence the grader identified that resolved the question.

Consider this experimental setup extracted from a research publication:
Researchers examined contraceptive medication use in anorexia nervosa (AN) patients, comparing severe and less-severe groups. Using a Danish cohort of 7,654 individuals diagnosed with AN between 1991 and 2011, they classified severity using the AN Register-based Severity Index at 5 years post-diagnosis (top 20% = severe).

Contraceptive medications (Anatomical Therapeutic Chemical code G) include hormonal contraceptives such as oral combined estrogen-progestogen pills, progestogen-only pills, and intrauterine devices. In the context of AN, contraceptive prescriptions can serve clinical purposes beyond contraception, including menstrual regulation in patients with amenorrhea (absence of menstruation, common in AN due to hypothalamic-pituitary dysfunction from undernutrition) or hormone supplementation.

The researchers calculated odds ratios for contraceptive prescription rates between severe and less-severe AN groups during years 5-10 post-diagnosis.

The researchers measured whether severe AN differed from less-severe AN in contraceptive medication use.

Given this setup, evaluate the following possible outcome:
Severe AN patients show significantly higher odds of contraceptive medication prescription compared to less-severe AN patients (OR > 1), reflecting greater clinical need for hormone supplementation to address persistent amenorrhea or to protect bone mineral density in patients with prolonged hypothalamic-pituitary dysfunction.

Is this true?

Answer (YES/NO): NO